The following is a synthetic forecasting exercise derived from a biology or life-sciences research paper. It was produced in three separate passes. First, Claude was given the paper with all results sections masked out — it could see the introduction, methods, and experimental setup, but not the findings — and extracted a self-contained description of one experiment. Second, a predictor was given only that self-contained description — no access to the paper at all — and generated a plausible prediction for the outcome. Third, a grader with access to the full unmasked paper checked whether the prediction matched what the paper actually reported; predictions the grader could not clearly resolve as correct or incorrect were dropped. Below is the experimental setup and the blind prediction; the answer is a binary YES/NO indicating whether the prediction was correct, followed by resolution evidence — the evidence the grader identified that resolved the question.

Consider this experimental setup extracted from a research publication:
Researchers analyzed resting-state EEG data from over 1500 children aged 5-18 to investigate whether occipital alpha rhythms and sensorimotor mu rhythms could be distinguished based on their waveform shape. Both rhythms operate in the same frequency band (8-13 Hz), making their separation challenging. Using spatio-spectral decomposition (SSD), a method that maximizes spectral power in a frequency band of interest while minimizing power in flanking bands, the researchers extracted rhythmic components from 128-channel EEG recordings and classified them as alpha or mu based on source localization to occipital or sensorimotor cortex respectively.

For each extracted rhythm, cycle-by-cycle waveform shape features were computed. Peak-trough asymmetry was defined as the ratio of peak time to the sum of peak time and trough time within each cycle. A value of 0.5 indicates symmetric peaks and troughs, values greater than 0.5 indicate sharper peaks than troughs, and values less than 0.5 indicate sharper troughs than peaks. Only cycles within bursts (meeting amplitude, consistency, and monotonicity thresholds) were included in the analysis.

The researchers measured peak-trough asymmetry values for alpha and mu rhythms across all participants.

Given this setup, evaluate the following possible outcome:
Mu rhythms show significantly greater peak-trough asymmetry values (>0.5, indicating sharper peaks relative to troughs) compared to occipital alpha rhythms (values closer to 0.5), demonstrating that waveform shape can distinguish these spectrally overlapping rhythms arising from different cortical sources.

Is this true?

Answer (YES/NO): YES